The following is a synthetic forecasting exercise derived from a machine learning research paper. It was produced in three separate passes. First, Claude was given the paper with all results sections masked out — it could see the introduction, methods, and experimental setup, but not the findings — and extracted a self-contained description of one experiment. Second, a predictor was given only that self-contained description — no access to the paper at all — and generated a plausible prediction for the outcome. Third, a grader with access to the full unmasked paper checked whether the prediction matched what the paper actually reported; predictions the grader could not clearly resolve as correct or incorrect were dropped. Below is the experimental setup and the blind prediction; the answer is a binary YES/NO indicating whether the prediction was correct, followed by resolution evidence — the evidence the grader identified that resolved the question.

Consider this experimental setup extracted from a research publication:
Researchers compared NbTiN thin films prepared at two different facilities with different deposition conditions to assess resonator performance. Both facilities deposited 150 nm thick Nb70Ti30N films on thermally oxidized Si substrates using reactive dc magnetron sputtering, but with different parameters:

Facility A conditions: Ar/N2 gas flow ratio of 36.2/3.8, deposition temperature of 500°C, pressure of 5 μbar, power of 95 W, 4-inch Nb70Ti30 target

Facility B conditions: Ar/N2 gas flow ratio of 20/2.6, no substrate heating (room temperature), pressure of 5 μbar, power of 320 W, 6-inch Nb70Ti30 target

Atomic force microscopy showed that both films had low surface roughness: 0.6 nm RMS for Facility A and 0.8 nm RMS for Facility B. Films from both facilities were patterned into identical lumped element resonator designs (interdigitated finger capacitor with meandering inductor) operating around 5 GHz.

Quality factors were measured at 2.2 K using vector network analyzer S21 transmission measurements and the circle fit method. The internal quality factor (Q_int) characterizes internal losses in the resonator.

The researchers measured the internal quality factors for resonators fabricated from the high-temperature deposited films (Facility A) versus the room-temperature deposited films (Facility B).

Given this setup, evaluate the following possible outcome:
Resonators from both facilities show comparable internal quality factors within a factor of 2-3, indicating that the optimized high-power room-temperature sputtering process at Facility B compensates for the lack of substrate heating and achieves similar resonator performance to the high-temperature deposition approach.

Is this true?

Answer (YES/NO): YES